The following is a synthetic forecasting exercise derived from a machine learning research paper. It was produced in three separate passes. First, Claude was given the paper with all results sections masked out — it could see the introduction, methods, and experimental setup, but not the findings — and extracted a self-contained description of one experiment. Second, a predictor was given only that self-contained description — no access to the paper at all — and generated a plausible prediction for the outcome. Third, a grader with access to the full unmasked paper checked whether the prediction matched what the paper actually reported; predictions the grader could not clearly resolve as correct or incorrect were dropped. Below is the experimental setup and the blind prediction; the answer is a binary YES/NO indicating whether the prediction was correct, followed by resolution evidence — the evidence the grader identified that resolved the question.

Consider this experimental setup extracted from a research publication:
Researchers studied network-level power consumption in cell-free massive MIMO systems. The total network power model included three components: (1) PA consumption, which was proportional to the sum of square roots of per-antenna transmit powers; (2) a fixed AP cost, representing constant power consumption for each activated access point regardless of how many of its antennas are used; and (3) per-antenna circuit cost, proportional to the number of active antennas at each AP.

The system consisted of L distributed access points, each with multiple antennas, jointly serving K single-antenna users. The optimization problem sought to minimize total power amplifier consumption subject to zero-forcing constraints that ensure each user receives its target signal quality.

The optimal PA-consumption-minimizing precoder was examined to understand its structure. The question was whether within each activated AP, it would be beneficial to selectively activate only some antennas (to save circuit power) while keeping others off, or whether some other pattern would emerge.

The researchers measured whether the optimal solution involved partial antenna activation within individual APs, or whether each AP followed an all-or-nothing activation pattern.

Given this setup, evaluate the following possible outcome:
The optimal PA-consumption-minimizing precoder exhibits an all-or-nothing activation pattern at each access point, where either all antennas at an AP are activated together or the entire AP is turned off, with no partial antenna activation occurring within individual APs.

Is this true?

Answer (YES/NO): YES